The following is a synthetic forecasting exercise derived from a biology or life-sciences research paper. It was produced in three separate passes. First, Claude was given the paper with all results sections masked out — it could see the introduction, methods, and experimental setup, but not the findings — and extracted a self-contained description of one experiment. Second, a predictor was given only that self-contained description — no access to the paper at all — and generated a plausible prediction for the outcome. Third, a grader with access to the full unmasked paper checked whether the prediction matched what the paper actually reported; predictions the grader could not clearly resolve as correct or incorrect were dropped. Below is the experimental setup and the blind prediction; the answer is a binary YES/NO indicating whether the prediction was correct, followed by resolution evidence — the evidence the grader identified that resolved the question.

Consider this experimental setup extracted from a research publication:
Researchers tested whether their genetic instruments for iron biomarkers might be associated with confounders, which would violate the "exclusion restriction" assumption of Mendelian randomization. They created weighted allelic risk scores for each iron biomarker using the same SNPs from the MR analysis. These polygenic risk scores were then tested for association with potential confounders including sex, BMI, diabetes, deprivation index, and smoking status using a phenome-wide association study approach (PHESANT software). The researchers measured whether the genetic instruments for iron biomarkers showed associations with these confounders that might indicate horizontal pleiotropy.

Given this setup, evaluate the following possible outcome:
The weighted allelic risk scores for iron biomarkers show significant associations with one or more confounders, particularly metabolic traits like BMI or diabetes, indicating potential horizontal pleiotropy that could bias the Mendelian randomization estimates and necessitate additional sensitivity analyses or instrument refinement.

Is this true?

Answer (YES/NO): NO